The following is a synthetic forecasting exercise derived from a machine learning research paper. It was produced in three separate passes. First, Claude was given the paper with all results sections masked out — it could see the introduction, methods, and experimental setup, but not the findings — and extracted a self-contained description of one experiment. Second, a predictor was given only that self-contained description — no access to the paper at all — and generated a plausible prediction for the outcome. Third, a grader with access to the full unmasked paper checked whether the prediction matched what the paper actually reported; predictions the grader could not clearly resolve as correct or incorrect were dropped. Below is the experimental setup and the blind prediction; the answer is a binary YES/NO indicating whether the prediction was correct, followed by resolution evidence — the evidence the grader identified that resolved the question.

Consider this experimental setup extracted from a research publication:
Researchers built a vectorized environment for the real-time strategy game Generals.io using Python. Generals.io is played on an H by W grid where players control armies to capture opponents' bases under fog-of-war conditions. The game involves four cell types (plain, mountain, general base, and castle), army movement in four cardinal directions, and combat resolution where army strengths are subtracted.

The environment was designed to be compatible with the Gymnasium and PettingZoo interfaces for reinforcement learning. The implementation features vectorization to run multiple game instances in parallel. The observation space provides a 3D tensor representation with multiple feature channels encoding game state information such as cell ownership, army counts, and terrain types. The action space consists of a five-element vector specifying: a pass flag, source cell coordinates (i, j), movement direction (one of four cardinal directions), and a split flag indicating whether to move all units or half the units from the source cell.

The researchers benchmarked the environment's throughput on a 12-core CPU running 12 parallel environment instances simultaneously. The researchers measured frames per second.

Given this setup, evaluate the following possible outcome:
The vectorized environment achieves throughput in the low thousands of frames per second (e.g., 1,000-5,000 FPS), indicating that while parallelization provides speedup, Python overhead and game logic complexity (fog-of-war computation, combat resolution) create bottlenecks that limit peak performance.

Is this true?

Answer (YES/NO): YES